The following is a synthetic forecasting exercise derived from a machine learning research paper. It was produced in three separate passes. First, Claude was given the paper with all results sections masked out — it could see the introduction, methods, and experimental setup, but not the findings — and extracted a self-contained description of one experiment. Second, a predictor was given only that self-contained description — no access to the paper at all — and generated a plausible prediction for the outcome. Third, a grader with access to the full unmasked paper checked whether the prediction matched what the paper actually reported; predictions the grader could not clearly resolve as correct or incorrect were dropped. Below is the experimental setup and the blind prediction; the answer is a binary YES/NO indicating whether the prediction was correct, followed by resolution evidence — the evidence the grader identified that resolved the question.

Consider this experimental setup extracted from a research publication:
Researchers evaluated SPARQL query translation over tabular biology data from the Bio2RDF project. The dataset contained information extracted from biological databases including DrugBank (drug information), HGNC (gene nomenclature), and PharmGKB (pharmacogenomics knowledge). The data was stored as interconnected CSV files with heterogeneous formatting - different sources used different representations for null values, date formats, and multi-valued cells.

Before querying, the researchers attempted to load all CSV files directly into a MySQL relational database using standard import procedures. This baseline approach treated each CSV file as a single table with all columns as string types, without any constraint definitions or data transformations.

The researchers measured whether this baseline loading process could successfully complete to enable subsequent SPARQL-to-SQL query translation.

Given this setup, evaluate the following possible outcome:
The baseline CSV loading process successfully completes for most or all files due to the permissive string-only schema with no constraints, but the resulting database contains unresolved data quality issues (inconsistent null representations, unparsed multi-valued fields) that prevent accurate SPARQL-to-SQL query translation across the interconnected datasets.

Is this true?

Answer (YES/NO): NO